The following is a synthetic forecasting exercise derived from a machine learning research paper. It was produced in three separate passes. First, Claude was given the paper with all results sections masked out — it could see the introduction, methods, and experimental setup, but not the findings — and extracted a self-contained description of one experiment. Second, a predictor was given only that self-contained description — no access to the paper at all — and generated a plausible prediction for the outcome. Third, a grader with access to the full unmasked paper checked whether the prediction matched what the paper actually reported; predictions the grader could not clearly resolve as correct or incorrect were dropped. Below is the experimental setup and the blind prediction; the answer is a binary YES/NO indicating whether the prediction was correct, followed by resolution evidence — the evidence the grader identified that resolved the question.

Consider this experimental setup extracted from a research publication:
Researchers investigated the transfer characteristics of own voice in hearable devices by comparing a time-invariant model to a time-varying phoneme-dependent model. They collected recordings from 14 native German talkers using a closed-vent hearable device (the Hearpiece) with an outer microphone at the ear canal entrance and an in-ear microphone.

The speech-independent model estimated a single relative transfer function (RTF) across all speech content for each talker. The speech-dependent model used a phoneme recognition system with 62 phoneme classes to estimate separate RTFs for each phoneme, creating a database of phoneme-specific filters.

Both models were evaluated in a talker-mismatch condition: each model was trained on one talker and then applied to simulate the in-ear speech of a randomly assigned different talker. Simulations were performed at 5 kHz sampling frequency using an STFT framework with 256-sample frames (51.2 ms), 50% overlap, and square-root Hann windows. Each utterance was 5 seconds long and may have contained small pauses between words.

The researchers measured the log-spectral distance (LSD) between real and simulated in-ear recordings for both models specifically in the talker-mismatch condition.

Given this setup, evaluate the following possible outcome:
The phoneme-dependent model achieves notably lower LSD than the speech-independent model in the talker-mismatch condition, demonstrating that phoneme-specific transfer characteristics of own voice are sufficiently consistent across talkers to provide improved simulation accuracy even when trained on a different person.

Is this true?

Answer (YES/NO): YES